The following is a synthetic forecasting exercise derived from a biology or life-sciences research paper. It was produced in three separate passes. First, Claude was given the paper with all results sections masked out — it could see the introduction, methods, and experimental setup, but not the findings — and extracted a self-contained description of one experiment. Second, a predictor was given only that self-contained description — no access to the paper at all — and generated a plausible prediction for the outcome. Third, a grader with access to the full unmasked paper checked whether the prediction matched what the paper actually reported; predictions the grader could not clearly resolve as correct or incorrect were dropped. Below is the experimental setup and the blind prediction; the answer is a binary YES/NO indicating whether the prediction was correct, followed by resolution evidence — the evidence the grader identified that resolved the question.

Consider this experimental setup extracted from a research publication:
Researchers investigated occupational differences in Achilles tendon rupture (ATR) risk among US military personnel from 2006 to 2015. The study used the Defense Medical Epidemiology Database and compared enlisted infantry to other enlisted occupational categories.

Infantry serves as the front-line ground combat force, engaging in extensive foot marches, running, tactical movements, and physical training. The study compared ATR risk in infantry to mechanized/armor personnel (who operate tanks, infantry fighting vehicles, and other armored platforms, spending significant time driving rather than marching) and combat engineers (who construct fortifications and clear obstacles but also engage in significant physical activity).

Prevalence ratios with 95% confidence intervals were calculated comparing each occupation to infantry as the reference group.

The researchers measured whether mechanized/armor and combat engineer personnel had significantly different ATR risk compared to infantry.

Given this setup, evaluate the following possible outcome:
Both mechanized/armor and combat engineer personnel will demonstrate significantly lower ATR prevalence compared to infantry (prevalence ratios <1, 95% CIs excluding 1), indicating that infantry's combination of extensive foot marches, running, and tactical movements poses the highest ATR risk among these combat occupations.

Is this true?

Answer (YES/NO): NO